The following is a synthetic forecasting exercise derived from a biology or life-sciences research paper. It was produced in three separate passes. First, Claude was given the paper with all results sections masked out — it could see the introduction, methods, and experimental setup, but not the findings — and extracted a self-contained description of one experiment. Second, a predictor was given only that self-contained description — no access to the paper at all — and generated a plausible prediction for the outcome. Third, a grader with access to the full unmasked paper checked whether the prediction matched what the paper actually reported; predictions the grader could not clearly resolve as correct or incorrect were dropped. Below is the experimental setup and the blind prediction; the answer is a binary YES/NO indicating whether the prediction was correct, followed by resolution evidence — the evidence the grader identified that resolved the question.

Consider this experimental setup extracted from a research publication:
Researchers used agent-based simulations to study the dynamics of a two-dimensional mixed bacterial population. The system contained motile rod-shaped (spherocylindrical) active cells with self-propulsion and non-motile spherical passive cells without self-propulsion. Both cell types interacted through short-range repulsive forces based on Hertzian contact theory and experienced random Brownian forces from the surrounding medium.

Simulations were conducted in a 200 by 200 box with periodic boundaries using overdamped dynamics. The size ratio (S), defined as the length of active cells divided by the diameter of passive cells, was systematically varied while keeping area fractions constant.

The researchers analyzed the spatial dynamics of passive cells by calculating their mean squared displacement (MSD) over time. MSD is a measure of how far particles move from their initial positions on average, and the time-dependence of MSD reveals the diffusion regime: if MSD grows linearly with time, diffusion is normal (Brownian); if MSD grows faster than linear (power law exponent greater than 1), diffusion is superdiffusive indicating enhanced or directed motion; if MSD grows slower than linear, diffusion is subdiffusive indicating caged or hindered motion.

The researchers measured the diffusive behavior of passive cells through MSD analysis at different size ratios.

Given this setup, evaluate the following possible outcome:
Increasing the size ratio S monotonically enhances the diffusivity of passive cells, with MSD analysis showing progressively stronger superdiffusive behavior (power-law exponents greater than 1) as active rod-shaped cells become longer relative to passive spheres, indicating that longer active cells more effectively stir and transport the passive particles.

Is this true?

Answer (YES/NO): NO